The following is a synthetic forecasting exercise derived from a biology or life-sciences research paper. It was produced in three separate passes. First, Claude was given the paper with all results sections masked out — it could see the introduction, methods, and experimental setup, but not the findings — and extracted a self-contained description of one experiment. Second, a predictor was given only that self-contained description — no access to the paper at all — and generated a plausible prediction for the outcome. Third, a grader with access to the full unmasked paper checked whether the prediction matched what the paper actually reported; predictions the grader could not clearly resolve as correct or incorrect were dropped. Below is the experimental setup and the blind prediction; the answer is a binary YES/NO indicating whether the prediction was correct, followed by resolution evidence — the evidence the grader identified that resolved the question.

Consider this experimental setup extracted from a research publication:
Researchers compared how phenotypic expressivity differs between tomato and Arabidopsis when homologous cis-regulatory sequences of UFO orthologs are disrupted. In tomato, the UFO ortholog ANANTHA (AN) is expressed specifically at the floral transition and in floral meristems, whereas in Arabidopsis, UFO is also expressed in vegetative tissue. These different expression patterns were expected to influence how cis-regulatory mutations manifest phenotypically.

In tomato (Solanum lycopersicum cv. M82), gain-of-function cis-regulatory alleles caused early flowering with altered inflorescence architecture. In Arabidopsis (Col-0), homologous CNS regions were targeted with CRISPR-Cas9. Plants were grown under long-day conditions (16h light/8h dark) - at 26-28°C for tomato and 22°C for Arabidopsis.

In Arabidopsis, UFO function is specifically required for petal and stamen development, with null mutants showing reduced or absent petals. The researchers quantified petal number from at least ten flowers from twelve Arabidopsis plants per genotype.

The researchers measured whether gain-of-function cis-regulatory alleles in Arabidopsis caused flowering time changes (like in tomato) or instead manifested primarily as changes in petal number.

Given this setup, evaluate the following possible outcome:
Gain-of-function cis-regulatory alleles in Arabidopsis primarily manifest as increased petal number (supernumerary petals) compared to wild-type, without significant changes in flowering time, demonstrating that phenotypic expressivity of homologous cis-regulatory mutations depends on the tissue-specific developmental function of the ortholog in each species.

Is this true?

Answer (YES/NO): YES